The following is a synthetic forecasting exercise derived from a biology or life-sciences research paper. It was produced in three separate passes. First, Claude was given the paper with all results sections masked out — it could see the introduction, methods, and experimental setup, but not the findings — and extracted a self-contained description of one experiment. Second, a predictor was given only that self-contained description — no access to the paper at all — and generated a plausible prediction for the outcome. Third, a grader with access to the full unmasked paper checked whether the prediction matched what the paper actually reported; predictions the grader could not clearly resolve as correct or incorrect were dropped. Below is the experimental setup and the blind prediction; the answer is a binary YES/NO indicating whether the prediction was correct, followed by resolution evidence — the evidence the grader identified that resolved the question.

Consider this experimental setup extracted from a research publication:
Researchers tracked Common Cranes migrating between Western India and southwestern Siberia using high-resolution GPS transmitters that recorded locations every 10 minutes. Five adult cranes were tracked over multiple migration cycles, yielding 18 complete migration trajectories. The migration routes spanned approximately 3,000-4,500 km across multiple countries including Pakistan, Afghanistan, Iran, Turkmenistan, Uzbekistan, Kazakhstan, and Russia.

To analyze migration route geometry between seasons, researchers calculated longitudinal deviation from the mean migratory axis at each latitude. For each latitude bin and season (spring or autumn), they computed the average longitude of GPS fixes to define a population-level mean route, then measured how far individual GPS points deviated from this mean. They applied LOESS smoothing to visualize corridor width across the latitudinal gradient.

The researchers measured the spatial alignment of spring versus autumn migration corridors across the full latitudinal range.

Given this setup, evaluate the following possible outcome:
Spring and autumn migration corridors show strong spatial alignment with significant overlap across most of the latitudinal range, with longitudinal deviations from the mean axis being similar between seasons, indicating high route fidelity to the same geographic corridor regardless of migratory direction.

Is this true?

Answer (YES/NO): NO